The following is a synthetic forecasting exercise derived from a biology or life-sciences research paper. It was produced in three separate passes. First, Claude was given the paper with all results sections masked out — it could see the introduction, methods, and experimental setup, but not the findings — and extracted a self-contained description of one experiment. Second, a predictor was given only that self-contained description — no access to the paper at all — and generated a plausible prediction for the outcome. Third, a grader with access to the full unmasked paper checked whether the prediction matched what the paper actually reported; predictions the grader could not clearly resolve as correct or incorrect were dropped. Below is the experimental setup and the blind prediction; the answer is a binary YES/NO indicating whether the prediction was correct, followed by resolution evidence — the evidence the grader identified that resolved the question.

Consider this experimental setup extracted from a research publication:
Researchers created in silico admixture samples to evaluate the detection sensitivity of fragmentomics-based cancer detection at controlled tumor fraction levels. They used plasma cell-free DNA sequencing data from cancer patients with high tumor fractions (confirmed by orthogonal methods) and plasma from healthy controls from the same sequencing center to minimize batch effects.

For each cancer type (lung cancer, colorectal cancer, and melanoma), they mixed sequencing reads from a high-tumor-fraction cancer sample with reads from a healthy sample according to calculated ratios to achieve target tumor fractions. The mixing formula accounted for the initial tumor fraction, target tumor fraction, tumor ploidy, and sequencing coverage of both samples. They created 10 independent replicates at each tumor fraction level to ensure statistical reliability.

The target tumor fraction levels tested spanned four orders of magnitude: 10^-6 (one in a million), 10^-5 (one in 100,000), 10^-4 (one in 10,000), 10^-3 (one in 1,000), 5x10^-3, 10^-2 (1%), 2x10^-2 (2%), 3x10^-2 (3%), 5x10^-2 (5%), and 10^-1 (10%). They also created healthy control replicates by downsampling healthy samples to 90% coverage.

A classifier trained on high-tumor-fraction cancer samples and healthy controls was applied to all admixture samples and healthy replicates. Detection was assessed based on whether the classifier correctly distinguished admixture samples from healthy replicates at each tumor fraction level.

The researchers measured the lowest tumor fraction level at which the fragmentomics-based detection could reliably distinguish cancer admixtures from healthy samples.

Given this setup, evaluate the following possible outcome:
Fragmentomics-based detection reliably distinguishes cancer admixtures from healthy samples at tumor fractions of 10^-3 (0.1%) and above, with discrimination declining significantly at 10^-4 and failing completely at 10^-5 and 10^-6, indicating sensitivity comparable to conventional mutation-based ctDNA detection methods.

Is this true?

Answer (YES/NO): NO